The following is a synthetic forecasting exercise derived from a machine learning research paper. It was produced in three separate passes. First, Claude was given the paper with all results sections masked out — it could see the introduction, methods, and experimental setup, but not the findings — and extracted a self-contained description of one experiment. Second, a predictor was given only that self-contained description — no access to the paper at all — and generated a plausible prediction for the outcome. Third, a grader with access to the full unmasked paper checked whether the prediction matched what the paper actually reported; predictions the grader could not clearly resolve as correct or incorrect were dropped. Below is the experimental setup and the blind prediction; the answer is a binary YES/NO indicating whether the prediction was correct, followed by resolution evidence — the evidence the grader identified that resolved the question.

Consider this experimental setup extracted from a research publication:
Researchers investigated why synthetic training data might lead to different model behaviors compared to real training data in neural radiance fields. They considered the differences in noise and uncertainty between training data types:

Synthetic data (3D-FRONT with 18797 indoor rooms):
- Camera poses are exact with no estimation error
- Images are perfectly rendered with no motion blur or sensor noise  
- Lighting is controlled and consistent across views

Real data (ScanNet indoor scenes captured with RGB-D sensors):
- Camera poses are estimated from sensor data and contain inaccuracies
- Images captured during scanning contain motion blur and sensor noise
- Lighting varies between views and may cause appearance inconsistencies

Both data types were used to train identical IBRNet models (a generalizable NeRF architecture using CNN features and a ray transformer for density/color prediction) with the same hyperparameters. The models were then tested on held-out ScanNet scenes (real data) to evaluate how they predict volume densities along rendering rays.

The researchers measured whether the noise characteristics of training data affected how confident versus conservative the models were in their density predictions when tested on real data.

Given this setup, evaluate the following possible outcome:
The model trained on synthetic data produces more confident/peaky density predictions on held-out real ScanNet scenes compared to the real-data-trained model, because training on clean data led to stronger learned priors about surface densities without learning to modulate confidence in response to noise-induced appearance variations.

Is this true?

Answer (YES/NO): YES